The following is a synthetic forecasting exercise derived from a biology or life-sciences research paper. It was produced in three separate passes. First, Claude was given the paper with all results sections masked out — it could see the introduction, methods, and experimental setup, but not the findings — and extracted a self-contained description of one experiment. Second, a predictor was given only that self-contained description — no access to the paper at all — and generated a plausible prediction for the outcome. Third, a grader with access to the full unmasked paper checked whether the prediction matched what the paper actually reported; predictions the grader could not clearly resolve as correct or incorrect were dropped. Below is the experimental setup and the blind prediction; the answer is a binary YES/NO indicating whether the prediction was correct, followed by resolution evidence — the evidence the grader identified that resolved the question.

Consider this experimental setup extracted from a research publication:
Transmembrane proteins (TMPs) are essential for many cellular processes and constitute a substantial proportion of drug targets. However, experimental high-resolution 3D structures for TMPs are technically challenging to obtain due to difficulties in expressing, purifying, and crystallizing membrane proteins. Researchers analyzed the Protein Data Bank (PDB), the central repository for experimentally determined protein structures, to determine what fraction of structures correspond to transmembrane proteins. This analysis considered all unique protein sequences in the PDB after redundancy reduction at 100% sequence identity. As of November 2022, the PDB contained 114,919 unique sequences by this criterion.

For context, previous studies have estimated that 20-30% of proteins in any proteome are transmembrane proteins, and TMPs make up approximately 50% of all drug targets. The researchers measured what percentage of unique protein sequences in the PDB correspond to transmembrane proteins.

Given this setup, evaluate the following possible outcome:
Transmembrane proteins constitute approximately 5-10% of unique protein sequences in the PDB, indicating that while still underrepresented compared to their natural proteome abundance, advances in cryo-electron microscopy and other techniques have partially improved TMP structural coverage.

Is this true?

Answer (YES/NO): NO